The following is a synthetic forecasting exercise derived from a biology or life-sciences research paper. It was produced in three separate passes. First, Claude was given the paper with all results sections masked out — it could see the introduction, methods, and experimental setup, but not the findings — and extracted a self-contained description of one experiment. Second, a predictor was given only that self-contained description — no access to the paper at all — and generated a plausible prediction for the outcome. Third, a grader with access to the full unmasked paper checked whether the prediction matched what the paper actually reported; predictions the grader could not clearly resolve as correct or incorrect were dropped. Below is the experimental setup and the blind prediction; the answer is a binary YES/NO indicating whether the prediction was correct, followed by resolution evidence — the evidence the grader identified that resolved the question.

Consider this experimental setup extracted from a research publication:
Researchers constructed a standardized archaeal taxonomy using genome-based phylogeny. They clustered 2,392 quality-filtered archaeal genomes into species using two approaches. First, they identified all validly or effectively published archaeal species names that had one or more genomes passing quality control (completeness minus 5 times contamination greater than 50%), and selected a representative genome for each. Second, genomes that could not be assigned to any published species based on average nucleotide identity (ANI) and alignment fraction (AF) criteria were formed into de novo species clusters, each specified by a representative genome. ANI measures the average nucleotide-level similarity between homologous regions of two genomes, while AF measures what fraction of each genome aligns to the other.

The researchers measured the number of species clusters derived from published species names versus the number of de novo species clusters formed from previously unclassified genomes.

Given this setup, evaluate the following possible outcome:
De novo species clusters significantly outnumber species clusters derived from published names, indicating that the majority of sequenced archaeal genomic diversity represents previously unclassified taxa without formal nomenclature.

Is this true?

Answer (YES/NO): YES